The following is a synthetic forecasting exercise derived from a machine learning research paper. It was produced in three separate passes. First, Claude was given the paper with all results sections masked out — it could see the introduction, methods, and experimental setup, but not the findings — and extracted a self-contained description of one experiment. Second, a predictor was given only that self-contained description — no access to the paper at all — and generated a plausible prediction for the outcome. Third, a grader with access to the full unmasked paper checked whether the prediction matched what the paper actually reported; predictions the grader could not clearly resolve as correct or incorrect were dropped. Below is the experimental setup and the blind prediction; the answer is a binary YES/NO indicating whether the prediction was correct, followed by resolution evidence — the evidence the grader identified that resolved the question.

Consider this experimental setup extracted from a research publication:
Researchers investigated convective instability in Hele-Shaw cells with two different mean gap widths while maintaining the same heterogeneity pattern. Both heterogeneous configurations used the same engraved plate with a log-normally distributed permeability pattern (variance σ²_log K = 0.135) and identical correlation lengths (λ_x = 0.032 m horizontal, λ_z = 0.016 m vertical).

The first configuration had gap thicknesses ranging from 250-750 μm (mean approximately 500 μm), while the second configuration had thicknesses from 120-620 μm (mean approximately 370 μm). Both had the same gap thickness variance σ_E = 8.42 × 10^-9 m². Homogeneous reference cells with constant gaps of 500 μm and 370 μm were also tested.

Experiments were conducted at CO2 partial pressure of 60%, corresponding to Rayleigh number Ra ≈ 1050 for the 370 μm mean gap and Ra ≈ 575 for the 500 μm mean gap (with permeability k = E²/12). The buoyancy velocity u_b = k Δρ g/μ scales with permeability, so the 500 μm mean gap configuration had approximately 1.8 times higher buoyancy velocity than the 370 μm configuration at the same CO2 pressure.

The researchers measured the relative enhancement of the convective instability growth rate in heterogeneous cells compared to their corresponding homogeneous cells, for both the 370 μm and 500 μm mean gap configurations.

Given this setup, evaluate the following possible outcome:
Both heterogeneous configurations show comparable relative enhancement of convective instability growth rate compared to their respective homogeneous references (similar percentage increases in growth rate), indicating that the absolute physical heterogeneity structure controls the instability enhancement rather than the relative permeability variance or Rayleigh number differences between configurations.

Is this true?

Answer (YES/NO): YES